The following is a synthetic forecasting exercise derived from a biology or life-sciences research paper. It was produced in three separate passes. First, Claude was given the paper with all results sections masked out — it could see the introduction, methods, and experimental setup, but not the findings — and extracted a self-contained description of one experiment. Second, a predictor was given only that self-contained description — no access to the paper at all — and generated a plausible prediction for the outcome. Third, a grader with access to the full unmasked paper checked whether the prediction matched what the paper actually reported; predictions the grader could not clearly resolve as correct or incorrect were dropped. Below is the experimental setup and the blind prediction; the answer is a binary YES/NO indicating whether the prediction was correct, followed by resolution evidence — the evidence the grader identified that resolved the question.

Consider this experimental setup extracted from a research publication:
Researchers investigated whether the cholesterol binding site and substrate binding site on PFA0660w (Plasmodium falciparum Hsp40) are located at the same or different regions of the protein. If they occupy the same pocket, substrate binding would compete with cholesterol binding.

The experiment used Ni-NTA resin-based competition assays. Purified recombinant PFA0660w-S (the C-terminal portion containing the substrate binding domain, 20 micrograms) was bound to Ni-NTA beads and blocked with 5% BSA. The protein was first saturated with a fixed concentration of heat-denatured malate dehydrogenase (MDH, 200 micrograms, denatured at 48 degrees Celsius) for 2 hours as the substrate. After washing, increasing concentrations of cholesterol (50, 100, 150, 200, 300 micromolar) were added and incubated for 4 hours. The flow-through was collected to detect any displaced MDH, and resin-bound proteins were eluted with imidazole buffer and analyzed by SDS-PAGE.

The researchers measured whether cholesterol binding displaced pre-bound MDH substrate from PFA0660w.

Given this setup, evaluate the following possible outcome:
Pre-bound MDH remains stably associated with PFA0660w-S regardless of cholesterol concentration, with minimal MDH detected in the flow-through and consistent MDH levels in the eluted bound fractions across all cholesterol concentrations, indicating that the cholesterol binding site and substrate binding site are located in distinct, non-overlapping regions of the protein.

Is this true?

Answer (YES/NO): YES